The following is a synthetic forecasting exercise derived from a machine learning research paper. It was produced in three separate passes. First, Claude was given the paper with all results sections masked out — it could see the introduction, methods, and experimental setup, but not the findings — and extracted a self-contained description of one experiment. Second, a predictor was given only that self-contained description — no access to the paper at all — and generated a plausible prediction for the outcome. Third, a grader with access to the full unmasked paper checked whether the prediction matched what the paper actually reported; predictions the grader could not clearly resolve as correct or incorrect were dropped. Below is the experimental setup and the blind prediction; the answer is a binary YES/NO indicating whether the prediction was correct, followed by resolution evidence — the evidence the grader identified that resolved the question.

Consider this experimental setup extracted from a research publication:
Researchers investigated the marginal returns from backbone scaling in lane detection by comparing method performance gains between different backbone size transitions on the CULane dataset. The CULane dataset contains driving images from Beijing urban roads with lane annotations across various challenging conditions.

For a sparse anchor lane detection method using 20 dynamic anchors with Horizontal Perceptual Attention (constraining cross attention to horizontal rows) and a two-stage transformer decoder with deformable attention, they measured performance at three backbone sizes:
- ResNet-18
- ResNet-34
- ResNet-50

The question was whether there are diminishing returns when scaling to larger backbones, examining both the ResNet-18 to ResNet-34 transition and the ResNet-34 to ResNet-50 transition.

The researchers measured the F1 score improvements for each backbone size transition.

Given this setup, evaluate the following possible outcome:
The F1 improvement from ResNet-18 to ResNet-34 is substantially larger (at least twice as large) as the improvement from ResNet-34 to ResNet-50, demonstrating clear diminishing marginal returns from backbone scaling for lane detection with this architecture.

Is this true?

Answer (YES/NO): YES